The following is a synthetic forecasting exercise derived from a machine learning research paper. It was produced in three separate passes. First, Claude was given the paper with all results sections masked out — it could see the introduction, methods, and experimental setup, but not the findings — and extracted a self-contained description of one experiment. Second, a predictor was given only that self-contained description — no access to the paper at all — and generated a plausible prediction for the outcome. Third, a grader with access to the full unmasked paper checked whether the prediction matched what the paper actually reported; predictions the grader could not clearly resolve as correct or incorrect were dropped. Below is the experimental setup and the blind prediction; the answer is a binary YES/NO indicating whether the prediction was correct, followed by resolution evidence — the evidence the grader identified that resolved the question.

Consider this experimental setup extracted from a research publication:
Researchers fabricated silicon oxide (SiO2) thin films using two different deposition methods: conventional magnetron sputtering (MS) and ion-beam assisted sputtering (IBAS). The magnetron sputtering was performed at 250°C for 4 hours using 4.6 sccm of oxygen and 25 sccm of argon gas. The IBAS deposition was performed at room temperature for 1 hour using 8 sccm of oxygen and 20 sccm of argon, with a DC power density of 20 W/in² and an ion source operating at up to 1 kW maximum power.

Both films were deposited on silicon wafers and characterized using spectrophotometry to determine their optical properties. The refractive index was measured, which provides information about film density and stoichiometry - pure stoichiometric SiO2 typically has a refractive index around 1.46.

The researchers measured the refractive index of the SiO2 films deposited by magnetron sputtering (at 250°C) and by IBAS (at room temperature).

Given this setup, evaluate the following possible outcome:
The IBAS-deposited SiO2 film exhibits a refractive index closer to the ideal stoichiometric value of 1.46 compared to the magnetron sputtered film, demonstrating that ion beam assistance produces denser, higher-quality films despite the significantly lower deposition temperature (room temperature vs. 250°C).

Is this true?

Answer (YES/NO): NO